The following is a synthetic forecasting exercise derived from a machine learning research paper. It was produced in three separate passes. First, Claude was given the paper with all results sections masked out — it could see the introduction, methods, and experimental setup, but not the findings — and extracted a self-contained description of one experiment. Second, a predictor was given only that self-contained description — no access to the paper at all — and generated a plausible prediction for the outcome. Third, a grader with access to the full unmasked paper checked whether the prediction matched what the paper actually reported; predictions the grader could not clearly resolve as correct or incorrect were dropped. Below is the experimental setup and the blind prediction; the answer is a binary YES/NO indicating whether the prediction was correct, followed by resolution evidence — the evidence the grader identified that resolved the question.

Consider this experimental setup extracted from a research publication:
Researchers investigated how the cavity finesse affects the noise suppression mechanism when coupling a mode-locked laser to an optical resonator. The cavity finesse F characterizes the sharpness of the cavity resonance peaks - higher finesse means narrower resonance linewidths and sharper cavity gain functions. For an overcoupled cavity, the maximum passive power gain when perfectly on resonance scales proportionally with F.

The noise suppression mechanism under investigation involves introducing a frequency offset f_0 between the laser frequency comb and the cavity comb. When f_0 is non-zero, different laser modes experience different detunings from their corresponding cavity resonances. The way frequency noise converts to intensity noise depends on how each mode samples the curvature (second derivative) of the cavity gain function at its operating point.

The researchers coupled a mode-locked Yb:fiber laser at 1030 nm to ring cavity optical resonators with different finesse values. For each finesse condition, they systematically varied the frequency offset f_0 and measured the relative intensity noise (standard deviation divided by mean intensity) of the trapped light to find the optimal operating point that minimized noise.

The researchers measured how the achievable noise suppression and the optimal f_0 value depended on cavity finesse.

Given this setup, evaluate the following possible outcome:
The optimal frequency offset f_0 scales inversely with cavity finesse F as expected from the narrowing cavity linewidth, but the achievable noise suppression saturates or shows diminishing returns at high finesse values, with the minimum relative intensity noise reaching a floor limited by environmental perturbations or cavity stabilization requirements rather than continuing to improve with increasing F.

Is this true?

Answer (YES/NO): NO